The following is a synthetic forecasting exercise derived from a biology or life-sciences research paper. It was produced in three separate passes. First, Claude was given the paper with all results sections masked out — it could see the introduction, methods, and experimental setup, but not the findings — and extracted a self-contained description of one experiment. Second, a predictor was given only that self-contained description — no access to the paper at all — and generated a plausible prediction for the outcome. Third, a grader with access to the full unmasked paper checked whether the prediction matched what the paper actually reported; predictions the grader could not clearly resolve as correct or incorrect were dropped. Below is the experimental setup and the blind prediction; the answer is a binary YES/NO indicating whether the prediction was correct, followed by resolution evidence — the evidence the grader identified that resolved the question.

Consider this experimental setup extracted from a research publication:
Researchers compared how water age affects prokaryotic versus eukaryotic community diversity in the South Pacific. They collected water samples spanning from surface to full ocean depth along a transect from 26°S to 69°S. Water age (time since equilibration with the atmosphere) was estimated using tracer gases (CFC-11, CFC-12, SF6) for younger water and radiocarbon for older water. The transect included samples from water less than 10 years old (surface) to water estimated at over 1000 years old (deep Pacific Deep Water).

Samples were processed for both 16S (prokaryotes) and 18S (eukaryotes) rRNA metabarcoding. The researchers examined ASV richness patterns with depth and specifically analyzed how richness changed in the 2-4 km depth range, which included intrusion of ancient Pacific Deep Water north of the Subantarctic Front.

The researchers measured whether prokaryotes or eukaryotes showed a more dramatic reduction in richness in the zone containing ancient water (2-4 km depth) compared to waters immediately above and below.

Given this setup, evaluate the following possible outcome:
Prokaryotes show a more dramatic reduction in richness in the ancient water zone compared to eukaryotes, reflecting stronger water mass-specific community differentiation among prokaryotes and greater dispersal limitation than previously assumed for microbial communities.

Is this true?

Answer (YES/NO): NO